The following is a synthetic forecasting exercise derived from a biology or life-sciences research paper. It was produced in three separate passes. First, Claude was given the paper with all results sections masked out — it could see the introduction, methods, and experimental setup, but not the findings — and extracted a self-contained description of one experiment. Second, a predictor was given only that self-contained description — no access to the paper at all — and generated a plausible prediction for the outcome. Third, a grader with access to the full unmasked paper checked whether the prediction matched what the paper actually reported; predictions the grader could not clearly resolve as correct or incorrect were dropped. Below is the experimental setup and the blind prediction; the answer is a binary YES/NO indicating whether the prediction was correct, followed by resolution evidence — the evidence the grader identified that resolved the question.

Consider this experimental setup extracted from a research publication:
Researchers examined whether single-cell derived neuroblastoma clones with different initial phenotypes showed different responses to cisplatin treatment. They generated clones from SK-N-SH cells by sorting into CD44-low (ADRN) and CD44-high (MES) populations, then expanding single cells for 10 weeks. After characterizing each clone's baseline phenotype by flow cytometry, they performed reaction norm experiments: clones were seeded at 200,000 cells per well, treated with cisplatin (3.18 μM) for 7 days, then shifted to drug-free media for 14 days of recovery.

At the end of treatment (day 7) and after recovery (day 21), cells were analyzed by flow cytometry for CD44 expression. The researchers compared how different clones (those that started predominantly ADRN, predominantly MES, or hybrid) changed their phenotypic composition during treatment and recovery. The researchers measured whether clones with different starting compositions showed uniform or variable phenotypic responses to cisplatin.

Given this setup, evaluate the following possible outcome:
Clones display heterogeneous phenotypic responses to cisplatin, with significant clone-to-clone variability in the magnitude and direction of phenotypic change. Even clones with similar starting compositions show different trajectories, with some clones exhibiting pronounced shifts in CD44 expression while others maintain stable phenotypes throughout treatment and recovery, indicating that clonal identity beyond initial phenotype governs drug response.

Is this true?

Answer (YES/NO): YES